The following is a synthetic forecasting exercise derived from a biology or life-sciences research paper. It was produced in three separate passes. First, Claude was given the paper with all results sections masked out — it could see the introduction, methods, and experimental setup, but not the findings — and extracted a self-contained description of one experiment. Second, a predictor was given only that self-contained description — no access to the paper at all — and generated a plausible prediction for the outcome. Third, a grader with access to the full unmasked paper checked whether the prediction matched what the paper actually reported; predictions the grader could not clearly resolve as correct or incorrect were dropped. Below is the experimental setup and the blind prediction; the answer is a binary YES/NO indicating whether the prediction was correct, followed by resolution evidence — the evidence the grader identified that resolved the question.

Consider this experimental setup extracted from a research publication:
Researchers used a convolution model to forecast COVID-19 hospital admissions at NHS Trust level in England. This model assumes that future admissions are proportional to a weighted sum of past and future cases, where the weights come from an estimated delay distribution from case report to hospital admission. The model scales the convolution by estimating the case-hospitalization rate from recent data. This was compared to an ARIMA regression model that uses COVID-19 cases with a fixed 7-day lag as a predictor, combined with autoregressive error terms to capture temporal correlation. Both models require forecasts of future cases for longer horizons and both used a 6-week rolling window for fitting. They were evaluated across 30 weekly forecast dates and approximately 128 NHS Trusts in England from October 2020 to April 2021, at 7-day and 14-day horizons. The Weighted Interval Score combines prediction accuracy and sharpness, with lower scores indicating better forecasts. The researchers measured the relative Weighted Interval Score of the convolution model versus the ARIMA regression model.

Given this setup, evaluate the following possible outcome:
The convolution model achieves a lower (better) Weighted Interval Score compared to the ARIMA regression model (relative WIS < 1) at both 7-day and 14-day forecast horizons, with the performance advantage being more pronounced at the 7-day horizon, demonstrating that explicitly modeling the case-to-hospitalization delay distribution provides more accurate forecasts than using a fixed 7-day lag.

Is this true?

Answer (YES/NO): NO